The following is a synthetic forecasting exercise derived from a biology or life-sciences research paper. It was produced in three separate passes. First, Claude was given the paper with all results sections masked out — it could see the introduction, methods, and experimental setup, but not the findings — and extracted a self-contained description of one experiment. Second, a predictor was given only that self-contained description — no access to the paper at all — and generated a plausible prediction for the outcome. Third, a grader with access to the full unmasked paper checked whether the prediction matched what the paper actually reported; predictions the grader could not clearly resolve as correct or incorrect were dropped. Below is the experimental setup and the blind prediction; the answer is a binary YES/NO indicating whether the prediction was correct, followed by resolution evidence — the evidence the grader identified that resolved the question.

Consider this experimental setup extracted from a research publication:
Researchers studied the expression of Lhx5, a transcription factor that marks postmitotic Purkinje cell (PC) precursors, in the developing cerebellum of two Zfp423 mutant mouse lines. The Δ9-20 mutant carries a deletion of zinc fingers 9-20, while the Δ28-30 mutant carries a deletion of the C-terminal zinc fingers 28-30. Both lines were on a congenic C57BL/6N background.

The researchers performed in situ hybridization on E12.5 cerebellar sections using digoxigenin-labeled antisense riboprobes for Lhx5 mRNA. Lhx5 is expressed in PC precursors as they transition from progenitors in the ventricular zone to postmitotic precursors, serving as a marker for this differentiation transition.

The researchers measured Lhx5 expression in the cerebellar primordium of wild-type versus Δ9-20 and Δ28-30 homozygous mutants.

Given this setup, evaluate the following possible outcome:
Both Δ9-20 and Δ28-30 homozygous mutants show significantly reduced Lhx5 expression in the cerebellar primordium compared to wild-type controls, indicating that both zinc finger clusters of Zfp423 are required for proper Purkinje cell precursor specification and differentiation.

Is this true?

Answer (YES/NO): YES